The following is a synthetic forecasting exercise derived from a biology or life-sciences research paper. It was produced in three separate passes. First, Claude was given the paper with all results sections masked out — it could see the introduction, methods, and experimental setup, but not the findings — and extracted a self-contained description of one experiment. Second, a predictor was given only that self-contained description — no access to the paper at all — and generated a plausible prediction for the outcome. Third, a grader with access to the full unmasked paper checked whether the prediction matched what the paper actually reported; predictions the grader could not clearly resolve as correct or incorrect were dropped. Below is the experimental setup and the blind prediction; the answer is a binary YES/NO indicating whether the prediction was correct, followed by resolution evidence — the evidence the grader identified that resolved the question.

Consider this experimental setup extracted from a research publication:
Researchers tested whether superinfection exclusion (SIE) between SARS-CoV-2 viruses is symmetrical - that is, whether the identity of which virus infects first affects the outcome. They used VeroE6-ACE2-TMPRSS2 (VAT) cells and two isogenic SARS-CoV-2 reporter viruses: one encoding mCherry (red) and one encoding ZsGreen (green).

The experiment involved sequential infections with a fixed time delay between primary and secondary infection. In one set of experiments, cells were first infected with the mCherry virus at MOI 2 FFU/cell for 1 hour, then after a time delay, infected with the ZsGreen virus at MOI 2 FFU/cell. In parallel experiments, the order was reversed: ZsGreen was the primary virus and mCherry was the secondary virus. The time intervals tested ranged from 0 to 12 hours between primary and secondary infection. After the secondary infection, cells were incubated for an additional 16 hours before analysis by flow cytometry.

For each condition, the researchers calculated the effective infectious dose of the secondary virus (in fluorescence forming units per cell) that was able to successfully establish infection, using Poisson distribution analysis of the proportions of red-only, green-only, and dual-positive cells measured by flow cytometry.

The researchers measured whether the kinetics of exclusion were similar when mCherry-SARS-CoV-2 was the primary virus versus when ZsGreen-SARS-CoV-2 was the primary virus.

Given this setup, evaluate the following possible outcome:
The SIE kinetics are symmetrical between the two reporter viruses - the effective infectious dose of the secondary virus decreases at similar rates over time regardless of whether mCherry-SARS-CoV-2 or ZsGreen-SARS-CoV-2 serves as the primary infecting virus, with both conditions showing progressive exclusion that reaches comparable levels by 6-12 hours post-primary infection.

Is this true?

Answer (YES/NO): NO